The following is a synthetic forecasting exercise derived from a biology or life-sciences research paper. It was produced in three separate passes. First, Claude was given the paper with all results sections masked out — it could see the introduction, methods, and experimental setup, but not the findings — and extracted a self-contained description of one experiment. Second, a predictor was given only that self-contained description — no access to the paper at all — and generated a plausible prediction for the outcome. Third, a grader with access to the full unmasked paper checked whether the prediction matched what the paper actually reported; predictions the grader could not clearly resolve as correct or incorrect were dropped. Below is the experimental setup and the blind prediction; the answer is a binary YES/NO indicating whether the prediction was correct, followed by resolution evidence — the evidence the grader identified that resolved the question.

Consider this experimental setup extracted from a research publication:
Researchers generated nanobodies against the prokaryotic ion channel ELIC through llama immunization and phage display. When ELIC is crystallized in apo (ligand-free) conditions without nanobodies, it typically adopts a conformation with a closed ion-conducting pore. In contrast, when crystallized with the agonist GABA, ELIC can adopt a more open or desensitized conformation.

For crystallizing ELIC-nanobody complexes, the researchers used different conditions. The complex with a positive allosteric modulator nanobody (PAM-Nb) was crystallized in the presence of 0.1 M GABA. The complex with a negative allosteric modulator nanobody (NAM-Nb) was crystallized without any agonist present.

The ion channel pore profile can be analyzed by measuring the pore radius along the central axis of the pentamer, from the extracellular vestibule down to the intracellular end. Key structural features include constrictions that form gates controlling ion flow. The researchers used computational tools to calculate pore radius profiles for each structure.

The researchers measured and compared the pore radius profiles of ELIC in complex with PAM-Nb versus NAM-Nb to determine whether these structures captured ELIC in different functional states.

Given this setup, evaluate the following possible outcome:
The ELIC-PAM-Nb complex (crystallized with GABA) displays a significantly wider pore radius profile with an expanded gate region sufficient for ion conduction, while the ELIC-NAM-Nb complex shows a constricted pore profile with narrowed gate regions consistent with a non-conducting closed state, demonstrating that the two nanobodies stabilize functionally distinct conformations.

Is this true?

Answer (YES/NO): NO